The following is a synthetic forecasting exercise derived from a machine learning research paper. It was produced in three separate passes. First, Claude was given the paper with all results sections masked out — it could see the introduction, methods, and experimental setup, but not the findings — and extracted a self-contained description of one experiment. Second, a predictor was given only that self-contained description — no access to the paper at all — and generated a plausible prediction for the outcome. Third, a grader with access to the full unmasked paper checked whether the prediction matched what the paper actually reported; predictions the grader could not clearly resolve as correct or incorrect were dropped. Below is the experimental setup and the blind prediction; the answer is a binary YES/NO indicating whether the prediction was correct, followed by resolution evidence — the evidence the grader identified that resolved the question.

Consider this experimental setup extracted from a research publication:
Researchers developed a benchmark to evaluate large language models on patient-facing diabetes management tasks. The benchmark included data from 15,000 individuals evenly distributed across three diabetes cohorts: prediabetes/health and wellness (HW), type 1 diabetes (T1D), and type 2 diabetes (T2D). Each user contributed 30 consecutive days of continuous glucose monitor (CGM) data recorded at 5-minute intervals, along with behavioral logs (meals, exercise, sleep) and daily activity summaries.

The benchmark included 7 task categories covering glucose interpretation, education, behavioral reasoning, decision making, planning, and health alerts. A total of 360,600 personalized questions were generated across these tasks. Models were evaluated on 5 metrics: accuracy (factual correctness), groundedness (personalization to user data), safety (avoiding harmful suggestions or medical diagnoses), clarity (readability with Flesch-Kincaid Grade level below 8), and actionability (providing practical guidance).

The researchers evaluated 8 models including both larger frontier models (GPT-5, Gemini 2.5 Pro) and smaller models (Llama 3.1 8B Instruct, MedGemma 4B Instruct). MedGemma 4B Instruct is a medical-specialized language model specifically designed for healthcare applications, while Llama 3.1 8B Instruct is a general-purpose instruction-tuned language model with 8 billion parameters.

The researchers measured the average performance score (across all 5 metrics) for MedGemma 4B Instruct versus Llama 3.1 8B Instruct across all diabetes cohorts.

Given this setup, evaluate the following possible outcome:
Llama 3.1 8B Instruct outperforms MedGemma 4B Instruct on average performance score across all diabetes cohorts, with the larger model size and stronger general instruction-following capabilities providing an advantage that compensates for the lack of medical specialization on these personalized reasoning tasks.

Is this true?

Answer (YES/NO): YES